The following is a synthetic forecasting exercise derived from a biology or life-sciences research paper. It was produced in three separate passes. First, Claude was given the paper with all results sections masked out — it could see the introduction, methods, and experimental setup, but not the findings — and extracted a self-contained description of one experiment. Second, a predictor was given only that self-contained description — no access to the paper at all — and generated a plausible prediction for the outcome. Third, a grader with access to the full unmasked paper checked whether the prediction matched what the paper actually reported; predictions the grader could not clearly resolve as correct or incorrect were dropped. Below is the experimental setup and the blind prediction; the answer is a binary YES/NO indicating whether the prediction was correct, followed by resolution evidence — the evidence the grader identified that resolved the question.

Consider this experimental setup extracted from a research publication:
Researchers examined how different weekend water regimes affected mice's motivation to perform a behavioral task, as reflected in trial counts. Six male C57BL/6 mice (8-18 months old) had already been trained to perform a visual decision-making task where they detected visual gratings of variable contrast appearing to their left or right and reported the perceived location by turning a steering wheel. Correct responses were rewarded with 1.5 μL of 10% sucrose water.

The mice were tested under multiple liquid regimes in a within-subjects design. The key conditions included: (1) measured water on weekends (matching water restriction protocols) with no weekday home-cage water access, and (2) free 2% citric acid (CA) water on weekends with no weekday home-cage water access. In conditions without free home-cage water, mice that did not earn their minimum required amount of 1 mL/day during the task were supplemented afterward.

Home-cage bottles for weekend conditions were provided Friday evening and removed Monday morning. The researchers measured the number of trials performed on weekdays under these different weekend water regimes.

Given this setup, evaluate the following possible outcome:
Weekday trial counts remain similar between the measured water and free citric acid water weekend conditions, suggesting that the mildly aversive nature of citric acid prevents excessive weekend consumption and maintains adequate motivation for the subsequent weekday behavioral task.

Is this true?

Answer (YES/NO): YES